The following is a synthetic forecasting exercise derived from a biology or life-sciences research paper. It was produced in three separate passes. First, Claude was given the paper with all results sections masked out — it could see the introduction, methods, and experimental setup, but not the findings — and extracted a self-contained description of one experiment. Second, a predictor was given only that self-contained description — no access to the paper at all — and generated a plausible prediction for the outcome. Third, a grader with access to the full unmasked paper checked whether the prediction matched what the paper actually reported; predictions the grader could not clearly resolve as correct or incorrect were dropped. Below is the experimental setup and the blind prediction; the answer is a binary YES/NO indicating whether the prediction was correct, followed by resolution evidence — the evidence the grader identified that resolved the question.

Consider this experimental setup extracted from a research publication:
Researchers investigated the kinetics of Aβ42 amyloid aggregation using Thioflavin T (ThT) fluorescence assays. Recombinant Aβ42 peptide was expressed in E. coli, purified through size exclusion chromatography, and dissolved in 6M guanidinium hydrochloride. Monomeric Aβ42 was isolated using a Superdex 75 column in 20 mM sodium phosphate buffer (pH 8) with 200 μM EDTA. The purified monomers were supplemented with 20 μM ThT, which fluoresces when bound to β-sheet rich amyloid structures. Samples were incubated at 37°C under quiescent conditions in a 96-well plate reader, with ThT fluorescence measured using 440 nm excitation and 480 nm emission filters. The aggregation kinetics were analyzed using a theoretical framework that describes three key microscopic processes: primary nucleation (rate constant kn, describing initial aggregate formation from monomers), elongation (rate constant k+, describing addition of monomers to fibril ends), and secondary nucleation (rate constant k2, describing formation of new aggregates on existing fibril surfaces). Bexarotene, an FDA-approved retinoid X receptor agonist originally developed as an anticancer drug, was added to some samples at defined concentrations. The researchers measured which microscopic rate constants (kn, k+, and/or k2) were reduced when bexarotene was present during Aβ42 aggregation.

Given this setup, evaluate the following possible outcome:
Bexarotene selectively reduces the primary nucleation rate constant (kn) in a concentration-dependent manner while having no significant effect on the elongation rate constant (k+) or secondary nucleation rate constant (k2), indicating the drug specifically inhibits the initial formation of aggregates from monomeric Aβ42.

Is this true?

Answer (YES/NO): NO